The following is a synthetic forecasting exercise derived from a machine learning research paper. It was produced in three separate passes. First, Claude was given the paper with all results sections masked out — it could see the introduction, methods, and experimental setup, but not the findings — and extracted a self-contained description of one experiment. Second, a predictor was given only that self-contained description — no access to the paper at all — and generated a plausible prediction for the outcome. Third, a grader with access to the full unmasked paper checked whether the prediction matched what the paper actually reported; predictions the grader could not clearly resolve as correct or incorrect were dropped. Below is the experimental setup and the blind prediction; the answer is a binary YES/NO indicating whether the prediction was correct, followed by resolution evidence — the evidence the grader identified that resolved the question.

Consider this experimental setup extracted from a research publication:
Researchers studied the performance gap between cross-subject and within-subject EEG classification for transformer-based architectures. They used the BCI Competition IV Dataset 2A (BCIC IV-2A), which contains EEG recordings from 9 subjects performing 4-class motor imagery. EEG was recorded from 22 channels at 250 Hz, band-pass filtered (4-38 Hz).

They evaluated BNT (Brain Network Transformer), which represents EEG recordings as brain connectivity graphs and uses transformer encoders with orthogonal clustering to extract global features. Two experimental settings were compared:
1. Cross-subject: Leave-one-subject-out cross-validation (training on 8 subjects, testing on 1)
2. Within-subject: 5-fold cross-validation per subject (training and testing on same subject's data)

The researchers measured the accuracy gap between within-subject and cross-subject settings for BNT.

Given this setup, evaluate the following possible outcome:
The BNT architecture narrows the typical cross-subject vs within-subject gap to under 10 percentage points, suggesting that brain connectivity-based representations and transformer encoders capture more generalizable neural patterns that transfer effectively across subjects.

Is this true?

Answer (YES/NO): NO